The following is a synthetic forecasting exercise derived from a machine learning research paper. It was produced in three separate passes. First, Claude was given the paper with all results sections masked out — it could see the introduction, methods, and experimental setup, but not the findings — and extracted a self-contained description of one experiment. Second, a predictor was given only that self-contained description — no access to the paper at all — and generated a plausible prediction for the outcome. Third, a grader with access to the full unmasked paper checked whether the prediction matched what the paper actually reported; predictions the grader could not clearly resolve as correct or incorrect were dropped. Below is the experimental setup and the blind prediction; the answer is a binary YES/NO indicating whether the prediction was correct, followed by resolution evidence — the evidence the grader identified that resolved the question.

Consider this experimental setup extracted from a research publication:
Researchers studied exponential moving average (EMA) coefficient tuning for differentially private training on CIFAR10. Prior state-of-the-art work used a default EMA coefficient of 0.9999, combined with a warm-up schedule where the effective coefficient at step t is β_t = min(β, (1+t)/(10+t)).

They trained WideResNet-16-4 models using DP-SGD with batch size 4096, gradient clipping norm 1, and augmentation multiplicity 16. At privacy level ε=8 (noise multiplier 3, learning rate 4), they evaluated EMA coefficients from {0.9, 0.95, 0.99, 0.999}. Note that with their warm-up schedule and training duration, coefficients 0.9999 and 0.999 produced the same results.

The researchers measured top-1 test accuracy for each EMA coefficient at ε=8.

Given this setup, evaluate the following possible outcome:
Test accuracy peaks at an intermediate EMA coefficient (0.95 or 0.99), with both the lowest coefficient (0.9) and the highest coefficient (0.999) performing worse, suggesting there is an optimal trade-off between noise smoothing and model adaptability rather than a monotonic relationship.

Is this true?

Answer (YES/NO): NO